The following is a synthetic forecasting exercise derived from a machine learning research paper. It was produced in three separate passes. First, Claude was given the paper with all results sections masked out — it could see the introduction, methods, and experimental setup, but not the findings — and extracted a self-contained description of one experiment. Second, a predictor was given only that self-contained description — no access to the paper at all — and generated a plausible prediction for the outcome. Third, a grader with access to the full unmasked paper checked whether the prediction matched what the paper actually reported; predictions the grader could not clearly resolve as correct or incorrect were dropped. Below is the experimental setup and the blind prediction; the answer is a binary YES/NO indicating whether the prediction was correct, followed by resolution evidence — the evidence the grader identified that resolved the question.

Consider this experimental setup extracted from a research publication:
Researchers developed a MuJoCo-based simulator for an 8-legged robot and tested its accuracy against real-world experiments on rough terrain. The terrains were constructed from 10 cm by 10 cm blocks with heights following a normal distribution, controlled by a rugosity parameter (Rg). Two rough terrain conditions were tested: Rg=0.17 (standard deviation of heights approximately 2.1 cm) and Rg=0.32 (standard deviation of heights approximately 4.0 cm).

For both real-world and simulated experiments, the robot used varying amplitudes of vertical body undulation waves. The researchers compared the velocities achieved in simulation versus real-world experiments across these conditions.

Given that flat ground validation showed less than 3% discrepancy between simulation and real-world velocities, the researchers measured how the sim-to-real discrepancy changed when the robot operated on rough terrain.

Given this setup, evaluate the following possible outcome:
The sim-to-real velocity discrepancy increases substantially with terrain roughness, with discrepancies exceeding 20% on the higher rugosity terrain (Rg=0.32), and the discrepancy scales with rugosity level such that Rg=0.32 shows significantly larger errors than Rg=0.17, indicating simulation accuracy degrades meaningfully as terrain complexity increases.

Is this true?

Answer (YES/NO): NO